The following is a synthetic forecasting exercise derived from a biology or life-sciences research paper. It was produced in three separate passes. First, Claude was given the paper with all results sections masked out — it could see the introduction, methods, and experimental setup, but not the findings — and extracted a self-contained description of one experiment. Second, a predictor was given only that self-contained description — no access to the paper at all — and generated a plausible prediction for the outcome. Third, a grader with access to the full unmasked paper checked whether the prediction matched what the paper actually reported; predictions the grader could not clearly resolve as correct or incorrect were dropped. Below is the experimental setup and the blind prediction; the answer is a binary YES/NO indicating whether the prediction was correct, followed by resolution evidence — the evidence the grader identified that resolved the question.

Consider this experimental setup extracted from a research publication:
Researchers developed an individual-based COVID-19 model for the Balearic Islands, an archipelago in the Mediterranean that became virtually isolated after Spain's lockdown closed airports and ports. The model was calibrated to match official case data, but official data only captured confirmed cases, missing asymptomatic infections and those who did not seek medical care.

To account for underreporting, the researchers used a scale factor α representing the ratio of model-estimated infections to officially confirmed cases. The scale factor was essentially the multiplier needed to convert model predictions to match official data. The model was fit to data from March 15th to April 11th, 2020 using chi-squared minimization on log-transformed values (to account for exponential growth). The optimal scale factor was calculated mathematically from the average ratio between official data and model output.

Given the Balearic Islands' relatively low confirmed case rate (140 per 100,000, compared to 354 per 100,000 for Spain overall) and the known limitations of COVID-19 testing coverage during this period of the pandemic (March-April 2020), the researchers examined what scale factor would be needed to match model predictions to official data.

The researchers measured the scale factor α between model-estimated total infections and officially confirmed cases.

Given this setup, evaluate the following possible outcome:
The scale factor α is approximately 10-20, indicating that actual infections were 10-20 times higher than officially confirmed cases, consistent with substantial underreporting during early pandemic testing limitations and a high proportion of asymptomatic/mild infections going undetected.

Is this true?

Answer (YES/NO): YES